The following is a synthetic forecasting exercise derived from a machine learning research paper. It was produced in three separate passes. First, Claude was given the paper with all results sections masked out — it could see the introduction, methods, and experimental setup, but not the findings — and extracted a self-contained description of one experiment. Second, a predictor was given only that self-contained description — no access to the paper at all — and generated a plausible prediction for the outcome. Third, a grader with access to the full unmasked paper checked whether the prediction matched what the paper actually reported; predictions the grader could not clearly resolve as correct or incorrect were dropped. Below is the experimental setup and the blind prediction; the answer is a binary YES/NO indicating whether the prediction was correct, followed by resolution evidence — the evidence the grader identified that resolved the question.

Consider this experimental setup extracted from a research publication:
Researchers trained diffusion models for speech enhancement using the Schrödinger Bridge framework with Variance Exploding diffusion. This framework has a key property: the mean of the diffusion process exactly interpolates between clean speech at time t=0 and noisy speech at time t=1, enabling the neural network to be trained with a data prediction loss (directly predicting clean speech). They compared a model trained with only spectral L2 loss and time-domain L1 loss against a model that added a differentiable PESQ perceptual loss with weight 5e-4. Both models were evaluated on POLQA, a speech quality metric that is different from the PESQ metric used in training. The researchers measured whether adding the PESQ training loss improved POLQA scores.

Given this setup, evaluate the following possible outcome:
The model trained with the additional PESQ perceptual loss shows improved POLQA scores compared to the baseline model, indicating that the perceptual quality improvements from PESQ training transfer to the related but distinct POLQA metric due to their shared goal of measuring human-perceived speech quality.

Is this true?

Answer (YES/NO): YES